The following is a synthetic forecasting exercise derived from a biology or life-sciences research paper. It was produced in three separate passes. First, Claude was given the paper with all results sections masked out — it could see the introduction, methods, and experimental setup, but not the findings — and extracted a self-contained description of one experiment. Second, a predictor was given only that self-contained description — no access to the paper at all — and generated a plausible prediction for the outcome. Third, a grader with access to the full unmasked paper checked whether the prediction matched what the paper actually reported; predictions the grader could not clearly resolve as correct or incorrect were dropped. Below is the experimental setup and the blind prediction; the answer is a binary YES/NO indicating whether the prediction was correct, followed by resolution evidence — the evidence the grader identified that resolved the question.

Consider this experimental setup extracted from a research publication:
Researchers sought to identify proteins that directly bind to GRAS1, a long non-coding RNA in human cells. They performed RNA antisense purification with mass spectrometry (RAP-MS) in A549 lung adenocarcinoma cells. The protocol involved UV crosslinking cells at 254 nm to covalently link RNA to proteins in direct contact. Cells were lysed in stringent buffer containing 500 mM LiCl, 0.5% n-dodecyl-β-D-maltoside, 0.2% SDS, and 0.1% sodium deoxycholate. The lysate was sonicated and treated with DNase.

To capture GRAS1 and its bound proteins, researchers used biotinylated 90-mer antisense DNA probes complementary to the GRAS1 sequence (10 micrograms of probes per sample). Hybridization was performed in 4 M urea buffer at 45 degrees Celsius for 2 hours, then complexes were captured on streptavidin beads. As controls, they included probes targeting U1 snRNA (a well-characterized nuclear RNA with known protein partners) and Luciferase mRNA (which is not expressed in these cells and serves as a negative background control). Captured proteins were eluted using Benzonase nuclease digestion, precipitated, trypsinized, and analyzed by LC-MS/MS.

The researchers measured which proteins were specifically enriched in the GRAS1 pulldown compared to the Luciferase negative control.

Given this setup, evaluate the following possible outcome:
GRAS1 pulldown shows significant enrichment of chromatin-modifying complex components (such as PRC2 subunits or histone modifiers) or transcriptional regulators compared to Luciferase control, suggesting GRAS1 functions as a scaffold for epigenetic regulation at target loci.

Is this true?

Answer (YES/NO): NO